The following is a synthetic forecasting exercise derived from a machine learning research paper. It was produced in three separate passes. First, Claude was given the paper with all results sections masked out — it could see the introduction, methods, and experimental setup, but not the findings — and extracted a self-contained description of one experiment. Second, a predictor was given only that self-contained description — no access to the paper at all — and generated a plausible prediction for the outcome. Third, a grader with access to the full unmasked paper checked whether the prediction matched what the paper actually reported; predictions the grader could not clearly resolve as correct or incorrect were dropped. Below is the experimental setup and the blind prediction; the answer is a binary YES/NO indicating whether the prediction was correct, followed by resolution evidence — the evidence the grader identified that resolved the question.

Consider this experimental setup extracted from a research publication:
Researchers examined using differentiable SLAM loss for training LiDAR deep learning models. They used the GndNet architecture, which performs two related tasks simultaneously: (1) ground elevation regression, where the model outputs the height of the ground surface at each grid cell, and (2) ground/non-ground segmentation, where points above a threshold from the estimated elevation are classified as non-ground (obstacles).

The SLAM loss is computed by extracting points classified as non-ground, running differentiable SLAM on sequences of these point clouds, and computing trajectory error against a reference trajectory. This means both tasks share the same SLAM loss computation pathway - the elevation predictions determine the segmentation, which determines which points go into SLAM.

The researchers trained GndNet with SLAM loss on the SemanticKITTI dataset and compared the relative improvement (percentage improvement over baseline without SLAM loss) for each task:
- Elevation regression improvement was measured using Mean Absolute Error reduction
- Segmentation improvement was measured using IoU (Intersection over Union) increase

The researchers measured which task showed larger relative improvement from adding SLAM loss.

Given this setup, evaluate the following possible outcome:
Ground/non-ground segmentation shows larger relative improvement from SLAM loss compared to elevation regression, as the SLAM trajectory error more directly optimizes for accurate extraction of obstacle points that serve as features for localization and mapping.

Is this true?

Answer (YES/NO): NO